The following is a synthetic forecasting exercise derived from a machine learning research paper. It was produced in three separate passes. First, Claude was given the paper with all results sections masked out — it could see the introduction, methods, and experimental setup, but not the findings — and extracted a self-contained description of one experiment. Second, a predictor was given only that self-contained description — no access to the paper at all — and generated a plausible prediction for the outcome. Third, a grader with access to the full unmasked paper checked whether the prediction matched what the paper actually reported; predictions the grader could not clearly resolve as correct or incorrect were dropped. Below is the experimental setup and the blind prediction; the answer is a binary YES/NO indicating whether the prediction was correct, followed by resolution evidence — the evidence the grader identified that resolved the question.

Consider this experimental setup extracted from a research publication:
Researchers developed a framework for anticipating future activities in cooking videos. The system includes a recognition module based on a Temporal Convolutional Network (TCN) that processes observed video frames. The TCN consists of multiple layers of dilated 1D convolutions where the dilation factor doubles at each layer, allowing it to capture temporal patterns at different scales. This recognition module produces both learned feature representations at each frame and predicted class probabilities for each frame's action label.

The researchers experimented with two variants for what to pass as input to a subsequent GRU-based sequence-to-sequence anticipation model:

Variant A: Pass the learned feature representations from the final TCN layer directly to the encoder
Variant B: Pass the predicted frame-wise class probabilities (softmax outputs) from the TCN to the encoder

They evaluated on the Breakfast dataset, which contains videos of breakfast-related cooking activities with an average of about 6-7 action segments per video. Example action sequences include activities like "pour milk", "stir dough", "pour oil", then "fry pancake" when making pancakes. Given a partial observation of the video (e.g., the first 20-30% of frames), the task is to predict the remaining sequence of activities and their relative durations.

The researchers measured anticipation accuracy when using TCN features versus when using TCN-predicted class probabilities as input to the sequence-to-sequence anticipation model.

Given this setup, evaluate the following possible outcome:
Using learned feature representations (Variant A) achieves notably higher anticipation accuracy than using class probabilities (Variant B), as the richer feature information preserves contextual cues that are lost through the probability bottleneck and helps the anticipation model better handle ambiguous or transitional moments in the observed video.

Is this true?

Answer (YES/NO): NO